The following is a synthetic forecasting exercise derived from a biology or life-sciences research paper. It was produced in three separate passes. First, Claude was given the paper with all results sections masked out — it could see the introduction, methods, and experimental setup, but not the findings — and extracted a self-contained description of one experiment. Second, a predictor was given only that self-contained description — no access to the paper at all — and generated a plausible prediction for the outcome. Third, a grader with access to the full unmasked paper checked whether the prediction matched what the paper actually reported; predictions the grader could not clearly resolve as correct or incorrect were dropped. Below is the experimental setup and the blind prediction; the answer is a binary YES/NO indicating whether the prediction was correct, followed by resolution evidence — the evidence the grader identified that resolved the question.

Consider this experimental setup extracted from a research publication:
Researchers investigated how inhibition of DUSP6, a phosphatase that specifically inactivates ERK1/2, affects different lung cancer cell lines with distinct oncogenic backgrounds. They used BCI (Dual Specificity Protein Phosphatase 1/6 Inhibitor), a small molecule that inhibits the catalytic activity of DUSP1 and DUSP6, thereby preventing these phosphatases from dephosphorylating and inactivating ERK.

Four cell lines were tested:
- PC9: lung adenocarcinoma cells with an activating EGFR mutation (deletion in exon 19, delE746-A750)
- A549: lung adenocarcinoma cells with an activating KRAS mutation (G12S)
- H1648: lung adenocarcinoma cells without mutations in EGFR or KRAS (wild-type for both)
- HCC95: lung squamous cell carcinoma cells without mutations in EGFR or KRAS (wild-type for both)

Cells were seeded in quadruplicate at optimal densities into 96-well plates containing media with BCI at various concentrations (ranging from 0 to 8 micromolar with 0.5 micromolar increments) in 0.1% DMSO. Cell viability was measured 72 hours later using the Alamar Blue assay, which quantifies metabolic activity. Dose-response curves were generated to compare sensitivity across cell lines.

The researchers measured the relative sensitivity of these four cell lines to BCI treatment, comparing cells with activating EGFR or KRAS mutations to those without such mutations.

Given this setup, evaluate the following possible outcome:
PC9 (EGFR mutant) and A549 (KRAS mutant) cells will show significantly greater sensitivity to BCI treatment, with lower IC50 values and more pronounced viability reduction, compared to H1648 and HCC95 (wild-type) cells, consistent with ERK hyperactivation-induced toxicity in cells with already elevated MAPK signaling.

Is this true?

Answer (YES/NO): YES